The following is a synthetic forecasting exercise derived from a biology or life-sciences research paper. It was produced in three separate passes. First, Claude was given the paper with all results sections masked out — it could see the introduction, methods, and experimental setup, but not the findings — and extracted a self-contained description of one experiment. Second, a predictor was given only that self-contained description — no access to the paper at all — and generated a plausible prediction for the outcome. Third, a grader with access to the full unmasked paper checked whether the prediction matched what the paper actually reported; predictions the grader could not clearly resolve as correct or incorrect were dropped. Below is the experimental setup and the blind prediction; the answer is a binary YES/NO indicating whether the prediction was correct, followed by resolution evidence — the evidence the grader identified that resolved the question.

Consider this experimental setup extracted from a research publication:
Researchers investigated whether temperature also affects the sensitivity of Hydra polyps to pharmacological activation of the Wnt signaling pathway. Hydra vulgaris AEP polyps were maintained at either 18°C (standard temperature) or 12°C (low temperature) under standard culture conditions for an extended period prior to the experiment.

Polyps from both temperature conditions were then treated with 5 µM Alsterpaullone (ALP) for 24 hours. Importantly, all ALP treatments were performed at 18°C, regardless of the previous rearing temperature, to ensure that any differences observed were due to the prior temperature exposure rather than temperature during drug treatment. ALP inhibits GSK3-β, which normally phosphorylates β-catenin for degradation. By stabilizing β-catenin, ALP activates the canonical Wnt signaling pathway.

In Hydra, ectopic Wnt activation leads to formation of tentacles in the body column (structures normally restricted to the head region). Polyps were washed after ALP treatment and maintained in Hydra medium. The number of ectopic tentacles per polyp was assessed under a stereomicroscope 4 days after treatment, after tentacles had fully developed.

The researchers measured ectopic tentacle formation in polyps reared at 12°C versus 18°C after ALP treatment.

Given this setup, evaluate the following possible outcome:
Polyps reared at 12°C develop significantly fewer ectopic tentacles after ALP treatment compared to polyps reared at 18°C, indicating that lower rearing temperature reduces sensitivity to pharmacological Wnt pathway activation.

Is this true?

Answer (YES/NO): YES